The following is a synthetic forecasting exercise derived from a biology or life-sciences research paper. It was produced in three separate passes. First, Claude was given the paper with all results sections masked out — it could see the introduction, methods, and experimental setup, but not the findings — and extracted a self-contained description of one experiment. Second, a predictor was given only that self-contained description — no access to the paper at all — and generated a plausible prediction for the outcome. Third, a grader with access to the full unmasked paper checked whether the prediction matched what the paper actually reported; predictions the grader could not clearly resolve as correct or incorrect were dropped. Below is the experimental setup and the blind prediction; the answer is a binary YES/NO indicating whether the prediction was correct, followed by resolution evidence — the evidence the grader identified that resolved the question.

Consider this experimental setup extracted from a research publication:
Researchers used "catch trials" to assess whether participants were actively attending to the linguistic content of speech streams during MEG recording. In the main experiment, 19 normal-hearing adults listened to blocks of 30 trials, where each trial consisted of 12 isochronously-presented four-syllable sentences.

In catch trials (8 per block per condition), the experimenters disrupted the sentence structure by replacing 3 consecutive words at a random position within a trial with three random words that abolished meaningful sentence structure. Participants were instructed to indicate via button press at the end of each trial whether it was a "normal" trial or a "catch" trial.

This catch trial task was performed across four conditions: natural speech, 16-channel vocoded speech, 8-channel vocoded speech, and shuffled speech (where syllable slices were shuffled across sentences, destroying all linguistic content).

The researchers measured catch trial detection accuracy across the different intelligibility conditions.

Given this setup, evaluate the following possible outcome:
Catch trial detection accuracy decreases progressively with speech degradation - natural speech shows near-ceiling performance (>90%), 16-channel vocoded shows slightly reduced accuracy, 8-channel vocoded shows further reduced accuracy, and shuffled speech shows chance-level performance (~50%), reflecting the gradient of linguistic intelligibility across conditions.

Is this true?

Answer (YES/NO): NO